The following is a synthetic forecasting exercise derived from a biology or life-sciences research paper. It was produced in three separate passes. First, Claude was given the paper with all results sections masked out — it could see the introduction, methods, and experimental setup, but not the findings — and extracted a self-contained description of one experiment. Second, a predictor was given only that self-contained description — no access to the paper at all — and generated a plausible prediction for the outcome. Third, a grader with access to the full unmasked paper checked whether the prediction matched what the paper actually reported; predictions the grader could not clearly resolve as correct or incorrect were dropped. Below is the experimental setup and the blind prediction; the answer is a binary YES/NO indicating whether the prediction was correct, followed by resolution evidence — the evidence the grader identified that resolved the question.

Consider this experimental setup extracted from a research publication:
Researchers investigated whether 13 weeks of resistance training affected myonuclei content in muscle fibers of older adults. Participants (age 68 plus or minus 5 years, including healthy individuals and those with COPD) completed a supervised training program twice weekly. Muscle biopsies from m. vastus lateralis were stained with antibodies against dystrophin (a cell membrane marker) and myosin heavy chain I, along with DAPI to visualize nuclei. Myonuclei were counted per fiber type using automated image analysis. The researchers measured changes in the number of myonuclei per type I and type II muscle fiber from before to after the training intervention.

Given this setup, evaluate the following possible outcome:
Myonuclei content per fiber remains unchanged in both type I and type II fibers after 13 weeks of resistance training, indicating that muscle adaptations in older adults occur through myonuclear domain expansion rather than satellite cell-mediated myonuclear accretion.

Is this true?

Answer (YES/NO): NO